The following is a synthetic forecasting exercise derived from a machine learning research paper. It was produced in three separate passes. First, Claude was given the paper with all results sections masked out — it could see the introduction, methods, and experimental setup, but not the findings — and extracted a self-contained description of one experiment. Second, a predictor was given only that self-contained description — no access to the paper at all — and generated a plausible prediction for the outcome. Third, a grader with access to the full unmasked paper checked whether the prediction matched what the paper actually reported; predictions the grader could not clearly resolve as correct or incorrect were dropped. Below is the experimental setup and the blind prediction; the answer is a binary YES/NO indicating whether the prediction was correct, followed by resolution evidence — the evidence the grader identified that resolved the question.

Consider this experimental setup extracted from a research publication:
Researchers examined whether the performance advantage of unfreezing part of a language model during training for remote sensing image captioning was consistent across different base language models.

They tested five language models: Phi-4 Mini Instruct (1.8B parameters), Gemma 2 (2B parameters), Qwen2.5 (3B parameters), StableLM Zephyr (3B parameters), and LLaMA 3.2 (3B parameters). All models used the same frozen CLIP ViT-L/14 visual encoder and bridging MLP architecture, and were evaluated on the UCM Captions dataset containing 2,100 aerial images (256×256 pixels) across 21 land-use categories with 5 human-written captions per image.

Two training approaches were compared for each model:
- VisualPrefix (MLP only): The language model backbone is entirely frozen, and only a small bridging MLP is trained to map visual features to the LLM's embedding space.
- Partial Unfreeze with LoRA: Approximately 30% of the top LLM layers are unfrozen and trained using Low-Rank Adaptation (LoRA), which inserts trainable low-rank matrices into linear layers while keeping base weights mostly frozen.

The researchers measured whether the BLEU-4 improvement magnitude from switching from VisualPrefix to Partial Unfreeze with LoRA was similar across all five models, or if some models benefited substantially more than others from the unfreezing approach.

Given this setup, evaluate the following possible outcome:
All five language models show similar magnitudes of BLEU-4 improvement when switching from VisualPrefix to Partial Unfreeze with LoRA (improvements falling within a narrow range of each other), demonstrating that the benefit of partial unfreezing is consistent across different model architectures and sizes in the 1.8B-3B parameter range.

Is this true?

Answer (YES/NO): NO